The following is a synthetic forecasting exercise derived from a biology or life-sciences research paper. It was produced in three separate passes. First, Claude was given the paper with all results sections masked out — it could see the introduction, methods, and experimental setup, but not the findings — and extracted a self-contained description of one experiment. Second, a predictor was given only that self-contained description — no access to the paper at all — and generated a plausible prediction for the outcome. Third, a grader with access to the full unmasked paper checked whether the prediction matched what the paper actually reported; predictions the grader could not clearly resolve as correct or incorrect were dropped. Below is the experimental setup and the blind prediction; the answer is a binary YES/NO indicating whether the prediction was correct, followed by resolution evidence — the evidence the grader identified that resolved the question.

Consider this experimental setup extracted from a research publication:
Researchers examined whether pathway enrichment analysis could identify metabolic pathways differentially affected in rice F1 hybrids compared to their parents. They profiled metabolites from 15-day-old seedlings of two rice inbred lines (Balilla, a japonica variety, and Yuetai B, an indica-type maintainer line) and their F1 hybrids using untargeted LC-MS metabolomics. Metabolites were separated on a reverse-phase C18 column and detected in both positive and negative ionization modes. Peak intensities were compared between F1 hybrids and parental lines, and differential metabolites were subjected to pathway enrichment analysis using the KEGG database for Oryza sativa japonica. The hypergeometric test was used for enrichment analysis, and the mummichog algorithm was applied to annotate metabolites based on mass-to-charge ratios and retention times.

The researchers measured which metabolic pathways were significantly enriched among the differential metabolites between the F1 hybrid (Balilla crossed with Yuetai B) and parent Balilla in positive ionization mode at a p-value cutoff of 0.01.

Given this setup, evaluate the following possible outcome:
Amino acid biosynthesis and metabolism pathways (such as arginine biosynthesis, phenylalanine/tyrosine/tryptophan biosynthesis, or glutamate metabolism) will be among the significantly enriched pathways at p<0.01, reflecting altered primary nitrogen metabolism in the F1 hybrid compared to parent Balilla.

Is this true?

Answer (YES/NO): NO